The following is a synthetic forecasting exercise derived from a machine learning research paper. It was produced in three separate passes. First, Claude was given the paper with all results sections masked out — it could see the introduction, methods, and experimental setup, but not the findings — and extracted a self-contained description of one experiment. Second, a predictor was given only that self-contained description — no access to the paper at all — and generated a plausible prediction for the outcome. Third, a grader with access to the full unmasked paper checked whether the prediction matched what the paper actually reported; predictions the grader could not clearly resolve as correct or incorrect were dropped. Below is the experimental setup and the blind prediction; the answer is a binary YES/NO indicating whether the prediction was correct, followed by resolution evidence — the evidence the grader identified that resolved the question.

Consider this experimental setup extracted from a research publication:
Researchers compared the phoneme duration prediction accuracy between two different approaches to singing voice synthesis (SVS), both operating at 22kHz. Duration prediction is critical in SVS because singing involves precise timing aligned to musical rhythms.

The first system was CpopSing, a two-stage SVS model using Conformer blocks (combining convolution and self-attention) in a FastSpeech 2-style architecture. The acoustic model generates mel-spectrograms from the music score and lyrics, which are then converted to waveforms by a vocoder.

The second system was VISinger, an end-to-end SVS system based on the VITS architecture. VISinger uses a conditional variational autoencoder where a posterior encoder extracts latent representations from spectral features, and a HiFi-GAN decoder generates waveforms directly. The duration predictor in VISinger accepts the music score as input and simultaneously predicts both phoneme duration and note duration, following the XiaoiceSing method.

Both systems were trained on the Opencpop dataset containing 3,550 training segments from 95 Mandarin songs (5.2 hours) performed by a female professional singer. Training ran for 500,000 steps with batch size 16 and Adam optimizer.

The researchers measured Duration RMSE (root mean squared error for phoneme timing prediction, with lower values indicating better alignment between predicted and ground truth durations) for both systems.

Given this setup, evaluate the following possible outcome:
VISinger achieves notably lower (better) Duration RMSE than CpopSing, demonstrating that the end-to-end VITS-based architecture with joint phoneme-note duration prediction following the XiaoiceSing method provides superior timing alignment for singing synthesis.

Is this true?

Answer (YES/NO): YES